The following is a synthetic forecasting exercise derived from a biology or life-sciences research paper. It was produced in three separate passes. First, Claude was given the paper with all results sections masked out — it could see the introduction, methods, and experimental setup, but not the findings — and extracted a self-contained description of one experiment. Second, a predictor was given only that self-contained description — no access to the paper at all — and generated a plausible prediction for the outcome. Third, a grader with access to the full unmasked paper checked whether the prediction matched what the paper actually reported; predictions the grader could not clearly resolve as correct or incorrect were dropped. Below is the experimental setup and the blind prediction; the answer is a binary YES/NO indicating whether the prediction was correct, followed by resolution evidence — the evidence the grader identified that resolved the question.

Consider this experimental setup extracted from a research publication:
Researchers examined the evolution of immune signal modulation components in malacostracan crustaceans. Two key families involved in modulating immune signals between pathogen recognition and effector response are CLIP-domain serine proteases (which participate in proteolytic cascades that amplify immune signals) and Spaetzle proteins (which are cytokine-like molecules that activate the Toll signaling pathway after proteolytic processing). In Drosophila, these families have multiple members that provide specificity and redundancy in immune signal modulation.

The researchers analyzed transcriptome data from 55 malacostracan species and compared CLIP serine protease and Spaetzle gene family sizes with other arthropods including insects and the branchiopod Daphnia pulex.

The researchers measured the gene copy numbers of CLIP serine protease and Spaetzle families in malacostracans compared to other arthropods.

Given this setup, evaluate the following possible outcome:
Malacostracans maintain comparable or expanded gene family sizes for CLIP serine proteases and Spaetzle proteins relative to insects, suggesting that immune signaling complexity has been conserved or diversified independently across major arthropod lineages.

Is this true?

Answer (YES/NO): YES